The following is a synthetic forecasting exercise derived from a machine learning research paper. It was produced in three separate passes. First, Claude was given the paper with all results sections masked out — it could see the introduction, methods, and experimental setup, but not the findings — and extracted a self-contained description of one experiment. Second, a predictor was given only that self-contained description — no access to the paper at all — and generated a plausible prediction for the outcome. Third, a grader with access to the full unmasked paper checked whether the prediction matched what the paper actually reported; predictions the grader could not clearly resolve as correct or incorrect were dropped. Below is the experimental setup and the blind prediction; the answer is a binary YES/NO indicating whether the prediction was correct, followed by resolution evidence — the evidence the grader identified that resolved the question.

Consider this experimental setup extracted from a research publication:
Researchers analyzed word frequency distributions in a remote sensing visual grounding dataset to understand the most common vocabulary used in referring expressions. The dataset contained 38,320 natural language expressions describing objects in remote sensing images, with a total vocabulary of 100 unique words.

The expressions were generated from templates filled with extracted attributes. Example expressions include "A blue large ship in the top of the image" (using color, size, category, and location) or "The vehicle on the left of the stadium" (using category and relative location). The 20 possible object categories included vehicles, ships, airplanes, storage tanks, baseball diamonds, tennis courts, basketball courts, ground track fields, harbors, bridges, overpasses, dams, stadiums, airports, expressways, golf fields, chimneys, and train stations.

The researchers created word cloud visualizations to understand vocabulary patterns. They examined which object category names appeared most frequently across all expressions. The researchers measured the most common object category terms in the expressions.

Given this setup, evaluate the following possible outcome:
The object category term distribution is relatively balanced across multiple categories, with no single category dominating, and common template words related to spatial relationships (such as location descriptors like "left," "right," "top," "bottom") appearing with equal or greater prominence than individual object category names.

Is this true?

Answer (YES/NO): NO